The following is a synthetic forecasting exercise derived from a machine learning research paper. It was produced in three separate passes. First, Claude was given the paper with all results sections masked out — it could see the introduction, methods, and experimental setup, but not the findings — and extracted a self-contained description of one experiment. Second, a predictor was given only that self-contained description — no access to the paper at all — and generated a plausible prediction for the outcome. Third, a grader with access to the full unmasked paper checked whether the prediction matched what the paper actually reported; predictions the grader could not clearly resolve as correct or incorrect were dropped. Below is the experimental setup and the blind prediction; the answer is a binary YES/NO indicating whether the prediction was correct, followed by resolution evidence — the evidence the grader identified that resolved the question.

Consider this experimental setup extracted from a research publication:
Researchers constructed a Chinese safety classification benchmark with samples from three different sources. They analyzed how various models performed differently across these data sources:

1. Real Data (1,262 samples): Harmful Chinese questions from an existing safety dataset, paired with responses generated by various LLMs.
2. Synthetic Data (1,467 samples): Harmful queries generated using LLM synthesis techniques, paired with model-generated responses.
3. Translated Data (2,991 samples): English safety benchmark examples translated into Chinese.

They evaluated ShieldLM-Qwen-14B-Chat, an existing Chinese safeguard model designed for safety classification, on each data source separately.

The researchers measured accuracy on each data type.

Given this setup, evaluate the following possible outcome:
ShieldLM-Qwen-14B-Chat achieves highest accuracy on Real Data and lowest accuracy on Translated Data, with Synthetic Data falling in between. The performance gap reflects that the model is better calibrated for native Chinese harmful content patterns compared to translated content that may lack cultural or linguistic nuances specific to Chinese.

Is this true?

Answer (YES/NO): NO